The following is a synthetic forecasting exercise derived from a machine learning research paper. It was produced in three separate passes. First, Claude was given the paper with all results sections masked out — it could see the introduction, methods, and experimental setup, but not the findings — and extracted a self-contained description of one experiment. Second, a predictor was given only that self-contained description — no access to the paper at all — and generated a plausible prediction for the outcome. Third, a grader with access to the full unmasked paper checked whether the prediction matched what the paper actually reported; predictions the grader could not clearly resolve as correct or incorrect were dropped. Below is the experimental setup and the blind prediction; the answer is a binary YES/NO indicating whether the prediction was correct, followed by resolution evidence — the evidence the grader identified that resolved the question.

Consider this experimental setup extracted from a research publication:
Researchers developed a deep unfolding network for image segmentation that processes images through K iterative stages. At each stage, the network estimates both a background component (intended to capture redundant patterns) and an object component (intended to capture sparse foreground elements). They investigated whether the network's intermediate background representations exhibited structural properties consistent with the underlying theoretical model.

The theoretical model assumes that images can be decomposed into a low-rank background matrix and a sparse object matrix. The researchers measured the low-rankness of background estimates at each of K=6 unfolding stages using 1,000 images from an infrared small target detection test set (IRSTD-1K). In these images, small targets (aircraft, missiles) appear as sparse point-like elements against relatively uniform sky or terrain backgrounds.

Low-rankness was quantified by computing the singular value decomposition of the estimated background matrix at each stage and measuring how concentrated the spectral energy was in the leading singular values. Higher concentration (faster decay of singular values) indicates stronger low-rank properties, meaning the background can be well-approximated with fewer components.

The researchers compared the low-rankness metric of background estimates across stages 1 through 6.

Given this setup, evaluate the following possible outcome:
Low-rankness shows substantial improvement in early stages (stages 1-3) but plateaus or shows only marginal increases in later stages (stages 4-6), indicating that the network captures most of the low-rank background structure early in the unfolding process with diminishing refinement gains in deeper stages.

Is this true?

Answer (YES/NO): NO